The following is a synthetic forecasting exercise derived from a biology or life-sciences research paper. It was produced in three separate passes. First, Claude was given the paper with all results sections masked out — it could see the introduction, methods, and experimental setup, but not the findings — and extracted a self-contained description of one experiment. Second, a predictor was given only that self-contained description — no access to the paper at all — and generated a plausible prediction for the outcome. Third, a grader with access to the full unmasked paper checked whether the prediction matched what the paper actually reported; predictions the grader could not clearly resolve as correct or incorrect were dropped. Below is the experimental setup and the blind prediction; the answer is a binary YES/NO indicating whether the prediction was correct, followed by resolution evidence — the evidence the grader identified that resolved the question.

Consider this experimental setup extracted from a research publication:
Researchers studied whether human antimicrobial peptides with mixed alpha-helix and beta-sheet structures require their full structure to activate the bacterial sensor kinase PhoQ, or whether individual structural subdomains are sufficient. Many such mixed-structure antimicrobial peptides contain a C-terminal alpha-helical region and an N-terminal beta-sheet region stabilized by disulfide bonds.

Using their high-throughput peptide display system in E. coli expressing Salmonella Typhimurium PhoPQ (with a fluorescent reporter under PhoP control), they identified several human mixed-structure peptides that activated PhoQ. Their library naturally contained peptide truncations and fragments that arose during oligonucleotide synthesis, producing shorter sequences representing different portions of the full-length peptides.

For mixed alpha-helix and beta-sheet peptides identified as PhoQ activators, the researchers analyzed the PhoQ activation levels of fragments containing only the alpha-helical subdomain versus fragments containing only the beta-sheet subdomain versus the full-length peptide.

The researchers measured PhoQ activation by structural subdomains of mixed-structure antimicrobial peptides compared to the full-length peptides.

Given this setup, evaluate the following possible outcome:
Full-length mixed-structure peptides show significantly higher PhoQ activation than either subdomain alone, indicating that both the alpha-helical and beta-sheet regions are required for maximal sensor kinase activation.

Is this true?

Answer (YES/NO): NO